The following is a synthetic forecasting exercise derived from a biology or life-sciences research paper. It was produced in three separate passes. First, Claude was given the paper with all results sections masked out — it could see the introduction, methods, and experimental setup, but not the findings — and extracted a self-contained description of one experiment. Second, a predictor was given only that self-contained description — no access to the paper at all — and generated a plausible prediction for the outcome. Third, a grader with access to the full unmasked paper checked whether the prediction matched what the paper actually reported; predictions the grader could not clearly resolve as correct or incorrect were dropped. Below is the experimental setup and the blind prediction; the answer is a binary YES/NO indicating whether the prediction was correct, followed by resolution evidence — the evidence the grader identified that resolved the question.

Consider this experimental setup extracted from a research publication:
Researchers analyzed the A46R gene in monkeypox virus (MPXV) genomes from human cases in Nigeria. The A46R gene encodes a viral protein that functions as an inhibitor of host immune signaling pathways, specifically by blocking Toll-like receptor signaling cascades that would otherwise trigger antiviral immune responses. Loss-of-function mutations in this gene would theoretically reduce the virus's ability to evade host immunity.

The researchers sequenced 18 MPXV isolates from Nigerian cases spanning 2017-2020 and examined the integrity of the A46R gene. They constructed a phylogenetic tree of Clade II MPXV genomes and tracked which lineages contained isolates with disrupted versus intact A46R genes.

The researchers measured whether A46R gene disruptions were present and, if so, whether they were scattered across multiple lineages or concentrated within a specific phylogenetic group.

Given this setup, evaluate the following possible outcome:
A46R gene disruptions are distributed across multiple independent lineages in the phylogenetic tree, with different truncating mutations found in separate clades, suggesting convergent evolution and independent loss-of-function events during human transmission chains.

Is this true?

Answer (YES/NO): NO